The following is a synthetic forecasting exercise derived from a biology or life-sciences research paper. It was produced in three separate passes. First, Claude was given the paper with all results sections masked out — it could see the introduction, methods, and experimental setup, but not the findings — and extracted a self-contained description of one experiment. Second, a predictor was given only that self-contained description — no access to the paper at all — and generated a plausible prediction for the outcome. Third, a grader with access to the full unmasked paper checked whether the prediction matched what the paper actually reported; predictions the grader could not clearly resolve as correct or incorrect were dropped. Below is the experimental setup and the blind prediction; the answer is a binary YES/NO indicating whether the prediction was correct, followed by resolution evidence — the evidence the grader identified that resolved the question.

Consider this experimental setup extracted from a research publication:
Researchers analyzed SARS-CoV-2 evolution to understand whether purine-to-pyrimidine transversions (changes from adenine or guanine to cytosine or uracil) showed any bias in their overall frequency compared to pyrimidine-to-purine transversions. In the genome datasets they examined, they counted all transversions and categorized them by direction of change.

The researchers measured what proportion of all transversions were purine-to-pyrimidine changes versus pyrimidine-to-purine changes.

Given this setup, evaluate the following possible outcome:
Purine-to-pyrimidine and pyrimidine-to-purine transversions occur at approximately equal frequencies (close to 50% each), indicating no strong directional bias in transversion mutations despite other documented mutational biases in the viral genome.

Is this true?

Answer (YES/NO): NO